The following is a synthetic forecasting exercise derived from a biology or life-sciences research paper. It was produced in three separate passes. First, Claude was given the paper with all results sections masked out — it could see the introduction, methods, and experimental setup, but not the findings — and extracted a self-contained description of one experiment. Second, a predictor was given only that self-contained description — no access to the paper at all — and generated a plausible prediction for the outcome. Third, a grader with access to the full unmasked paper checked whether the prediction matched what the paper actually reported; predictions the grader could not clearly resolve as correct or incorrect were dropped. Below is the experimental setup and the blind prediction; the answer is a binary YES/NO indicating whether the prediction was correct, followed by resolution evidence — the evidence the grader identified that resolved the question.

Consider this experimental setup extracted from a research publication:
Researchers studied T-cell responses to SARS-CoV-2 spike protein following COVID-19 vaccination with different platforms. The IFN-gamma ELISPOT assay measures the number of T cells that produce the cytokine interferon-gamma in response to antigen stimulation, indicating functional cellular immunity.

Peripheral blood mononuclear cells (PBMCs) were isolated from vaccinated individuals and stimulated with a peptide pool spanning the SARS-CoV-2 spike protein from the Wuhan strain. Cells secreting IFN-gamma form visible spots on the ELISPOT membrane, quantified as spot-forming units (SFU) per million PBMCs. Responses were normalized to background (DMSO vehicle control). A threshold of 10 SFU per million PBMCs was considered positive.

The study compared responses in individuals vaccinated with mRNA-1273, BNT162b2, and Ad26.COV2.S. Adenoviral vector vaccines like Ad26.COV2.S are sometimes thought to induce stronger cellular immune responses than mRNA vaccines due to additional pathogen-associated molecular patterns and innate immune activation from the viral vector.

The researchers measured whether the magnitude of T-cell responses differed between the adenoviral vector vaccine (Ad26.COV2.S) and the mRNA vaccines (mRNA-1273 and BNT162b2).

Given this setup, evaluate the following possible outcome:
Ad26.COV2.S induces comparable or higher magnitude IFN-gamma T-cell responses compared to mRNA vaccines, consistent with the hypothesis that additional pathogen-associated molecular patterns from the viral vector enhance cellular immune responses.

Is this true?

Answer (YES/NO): NO